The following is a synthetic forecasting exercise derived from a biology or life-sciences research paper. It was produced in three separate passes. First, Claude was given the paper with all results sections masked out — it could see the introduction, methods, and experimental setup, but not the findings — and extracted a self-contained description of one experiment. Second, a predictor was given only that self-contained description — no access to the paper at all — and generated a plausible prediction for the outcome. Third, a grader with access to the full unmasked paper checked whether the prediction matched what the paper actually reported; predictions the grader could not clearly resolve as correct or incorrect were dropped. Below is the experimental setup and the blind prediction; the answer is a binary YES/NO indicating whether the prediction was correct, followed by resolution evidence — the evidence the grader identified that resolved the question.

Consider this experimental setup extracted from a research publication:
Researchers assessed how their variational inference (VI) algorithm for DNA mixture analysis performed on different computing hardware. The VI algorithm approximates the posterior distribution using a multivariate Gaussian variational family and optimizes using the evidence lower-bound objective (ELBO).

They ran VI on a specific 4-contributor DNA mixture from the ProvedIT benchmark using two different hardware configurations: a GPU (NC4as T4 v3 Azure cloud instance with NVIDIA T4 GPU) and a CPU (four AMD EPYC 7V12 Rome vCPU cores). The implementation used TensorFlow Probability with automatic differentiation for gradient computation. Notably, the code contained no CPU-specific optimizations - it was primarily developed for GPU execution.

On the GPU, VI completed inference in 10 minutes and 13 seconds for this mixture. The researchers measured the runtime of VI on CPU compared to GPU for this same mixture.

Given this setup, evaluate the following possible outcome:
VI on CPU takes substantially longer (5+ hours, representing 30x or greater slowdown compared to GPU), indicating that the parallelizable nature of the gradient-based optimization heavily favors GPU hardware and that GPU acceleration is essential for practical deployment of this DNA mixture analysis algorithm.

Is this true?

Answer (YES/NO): NO